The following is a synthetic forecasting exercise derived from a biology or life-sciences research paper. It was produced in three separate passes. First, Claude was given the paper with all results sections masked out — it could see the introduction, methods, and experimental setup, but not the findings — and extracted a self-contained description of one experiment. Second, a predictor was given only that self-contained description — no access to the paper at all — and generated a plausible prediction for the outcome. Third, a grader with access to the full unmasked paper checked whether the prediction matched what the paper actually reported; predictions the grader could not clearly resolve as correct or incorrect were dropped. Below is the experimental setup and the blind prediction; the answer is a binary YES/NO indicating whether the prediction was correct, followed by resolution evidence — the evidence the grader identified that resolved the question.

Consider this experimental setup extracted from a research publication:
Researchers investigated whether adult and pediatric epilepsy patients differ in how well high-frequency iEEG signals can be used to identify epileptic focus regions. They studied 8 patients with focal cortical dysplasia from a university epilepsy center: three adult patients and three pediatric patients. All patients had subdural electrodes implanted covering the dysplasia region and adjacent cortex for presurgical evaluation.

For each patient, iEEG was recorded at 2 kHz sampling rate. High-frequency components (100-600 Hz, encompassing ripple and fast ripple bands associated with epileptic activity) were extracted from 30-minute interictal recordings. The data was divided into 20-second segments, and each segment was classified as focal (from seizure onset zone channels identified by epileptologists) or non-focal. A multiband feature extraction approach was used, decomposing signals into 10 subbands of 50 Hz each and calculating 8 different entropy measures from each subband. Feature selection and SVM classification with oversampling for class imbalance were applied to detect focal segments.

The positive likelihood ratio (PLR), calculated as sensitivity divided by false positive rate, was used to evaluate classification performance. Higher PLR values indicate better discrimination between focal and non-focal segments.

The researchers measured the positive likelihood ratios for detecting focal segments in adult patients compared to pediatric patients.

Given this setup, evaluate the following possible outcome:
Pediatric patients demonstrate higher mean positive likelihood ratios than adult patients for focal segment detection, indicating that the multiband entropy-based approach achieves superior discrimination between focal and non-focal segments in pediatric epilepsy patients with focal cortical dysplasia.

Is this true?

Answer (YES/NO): NO